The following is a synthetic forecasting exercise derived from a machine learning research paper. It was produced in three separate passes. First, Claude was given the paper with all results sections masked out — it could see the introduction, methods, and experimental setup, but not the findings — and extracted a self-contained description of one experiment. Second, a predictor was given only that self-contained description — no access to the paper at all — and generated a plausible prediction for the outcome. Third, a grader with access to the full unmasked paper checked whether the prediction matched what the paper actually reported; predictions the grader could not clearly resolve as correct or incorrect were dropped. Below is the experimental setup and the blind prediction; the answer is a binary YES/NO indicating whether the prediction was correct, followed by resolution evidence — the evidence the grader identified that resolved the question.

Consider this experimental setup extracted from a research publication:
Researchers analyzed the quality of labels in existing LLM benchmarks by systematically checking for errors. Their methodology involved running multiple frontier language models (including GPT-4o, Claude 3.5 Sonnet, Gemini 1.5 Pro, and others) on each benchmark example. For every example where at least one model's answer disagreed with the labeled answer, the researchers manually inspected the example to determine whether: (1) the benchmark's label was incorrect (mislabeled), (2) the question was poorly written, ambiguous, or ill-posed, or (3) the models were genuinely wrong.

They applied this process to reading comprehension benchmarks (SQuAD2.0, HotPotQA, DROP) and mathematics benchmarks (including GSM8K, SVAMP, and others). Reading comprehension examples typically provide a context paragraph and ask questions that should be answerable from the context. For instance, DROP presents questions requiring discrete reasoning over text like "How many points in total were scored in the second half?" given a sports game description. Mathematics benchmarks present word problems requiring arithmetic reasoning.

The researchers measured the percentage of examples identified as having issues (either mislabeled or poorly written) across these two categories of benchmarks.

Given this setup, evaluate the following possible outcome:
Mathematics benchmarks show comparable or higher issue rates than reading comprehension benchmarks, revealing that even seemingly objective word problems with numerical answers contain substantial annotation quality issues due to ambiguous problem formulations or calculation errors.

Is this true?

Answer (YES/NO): NO